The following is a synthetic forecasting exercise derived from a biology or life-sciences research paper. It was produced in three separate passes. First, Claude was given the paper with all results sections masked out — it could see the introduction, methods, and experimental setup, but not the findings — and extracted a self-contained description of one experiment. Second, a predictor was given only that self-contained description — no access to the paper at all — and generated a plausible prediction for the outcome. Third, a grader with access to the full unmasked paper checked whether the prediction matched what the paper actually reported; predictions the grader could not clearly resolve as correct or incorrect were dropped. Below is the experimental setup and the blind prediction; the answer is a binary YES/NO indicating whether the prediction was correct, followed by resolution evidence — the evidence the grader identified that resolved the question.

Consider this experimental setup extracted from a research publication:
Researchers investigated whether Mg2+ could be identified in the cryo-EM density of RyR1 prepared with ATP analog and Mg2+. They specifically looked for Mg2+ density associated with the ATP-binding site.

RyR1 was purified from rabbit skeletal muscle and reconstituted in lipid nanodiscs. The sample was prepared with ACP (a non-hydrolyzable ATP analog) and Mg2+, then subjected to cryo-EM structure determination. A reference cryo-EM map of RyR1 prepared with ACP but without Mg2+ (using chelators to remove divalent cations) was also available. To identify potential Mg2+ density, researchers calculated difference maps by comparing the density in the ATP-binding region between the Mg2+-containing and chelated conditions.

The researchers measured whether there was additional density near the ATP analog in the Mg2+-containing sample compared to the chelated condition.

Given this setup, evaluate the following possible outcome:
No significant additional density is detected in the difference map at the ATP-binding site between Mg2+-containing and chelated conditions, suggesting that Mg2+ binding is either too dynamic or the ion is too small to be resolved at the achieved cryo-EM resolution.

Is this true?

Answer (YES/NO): NO